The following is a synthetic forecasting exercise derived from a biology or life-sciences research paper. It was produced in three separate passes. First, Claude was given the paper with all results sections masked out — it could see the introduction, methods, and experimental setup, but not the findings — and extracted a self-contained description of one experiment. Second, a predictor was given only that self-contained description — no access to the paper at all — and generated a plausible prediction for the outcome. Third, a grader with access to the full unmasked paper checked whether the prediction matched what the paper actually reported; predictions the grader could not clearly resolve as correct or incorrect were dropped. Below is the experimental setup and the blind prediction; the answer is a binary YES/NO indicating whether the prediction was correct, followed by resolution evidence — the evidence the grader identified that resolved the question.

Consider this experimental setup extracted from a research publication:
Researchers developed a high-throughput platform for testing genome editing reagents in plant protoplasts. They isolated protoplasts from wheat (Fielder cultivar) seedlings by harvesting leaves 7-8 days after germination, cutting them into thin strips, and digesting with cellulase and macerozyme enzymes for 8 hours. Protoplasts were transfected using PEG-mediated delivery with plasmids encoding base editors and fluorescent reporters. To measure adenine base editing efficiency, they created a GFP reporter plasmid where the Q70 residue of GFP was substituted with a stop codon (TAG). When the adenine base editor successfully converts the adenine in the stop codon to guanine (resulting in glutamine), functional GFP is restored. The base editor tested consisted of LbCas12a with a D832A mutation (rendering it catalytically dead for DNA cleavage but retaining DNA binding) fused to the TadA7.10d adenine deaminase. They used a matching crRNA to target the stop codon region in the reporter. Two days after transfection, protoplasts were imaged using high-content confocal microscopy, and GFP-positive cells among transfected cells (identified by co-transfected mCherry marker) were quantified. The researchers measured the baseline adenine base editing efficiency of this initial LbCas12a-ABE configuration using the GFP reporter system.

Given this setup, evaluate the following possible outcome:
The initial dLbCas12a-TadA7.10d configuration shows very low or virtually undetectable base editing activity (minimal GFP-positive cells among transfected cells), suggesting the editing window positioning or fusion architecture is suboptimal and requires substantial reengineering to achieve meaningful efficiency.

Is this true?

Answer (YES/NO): YES